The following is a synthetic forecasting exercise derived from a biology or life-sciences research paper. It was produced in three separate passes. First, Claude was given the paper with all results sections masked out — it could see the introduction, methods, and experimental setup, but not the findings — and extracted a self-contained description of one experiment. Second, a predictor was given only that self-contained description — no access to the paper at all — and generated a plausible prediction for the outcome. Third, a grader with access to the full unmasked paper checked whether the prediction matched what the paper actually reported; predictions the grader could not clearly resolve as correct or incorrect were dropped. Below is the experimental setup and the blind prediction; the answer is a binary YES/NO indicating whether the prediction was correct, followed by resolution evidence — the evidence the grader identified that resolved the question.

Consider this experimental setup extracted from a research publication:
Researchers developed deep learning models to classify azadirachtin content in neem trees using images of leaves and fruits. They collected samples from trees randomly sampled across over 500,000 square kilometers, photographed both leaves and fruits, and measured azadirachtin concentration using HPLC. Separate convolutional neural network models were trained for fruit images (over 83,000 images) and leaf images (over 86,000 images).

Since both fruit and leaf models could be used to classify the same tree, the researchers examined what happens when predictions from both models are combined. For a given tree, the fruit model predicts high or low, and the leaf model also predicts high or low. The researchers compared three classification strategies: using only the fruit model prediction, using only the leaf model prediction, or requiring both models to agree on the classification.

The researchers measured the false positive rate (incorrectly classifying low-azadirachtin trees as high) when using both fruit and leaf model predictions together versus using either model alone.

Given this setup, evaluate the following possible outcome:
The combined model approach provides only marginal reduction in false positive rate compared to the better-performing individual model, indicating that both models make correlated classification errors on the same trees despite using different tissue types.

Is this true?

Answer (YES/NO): NO